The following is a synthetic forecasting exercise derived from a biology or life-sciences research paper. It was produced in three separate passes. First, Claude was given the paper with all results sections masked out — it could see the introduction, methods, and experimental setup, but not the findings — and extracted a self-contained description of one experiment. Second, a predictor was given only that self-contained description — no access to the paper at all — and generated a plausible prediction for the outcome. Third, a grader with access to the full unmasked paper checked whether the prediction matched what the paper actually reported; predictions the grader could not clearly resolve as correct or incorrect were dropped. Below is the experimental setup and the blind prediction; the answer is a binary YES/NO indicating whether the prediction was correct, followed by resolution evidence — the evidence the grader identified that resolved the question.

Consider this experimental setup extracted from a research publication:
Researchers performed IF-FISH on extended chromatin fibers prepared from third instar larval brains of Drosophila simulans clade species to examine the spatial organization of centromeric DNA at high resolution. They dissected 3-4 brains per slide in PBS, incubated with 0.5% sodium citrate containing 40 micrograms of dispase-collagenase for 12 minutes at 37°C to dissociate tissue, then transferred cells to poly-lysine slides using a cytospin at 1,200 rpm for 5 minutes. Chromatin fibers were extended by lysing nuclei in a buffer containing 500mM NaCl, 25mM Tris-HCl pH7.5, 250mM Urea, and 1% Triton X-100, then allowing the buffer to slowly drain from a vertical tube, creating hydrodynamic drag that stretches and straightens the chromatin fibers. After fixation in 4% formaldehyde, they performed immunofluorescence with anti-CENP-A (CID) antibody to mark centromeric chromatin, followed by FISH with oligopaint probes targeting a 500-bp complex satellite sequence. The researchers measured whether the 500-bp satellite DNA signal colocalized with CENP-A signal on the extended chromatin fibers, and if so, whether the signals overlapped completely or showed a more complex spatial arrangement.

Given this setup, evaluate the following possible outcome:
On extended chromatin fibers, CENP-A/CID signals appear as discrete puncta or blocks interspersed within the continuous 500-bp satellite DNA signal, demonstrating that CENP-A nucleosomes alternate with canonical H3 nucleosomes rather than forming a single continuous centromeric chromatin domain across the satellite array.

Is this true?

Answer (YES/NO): NO